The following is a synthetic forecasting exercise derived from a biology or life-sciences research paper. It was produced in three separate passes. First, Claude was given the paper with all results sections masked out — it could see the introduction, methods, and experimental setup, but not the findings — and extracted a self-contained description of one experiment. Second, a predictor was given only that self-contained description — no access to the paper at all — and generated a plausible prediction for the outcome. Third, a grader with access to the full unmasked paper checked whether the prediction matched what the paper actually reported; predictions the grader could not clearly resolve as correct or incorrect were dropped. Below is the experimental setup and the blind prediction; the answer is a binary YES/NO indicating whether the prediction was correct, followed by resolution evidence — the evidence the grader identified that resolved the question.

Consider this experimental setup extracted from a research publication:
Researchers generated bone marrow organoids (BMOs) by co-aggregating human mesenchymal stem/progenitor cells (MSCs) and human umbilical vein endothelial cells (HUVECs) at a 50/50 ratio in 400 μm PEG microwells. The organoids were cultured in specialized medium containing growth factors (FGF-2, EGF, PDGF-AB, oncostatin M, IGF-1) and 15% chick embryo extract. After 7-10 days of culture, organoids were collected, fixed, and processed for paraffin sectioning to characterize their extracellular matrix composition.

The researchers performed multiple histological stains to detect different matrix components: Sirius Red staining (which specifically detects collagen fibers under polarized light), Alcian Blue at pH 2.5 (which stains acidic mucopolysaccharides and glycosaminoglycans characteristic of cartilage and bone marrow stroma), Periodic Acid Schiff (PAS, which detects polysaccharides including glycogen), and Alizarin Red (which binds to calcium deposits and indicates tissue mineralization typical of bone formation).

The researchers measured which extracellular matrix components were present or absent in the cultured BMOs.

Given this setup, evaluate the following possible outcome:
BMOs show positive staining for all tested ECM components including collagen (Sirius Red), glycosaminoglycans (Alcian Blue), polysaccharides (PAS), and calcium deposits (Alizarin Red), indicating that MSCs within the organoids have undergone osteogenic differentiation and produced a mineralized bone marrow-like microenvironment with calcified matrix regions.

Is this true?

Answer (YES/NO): NO